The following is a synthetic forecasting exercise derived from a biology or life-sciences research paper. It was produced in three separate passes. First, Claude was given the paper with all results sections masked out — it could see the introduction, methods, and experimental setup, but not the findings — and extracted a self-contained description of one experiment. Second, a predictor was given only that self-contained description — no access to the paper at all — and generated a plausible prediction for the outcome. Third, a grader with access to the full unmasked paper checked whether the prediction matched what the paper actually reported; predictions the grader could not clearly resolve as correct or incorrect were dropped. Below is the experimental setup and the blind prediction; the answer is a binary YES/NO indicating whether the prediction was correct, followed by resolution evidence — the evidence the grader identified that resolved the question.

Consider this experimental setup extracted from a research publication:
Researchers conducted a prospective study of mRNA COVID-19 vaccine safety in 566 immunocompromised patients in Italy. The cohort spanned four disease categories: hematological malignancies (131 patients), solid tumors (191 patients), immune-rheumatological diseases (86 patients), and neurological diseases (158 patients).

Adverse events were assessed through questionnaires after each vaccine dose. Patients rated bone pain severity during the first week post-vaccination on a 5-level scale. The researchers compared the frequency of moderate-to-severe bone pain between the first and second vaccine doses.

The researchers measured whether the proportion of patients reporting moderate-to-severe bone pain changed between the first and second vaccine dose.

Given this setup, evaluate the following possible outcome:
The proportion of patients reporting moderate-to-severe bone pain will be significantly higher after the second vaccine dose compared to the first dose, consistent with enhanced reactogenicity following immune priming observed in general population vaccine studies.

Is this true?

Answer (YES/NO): NO